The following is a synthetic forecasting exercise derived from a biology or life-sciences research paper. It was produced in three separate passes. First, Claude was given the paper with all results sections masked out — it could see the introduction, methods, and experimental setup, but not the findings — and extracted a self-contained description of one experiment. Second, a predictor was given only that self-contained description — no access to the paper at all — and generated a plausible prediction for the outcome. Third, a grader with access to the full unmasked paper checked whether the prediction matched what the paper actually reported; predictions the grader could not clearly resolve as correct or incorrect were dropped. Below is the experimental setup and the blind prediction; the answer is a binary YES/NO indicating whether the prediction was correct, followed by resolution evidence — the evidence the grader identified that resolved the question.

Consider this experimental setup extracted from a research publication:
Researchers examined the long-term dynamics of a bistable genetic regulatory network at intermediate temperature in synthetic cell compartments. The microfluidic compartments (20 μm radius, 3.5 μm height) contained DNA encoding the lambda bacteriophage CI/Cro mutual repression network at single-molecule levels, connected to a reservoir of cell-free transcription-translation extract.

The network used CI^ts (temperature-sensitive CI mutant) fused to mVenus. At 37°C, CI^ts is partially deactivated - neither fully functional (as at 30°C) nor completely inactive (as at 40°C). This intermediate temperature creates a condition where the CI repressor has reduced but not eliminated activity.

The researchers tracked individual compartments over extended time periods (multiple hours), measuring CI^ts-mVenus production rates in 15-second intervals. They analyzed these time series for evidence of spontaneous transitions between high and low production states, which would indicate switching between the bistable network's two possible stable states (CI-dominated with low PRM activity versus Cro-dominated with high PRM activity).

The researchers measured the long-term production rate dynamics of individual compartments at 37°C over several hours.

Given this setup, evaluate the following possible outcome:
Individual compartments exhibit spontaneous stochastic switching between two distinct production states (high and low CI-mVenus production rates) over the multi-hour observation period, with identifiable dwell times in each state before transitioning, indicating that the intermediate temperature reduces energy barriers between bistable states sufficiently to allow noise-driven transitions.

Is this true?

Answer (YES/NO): NO